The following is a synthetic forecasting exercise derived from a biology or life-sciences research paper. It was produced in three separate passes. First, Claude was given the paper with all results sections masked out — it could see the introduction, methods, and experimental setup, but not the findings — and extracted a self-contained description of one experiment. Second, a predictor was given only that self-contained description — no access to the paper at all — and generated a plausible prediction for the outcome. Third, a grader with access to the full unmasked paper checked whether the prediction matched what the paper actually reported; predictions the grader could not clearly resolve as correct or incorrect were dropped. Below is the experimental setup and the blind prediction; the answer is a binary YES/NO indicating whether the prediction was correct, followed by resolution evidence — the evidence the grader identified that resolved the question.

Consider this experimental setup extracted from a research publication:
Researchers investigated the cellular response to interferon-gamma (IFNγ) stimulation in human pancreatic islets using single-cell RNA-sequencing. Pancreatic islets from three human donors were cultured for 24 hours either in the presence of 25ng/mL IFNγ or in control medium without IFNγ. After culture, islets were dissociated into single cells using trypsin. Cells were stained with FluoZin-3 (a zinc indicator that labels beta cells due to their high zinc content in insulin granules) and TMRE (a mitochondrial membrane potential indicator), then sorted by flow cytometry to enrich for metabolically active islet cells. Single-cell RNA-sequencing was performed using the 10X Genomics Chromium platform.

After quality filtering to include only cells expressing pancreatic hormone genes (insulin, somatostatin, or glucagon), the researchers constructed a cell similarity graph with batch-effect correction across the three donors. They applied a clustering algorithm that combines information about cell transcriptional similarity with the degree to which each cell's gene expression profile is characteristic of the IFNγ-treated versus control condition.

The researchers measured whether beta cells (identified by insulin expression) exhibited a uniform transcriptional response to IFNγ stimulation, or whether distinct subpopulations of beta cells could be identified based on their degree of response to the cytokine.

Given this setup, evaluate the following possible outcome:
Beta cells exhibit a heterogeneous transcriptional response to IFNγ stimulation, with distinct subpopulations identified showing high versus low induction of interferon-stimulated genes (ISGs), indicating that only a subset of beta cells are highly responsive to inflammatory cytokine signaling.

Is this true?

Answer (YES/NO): YES